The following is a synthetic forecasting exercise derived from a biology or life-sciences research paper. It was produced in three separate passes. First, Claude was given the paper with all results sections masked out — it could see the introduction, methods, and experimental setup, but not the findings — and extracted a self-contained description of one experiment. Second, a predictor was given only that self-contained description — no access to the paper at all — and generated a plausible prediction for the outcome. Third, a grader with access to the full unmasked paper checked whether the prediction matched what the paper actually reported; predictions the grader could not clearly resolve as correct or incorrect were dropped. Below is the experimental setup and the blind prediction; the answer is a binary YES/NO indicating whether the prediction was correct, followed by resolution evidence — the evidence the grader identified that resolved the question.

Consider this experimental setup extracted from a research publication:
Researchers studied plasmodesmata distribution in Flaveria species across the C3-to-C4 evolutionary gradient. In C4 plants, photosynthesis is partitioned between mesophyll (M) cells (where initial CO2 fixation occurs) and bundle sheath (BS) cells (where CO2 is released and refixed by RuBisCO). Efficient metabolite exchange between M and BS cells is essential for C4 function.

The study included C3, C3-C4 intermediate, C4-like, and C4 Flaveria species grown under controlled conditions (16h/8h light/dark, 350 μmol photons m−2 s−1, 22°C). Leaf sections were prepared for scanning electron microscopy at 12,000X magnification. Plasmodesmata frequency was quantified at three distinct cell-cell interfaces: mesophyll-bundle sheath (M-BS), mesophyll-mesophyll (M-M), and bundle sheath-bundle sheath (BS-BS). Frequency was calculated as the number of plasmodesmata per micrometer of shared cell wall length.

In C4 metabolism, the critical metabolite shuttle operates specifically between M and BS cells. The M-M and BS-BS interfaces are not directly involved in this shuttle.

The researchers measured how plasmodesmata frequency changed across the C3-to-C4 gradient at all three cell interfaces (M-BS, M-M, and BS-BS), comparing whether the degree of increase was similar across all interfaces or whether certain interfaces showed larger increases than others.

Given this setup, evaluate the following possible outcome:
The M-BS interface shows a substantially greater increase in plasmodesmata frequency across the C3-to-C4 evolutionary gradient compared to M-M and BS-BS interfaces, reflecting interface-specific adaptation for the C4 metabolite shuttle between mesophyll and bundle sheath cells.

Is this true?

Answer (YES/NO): YES